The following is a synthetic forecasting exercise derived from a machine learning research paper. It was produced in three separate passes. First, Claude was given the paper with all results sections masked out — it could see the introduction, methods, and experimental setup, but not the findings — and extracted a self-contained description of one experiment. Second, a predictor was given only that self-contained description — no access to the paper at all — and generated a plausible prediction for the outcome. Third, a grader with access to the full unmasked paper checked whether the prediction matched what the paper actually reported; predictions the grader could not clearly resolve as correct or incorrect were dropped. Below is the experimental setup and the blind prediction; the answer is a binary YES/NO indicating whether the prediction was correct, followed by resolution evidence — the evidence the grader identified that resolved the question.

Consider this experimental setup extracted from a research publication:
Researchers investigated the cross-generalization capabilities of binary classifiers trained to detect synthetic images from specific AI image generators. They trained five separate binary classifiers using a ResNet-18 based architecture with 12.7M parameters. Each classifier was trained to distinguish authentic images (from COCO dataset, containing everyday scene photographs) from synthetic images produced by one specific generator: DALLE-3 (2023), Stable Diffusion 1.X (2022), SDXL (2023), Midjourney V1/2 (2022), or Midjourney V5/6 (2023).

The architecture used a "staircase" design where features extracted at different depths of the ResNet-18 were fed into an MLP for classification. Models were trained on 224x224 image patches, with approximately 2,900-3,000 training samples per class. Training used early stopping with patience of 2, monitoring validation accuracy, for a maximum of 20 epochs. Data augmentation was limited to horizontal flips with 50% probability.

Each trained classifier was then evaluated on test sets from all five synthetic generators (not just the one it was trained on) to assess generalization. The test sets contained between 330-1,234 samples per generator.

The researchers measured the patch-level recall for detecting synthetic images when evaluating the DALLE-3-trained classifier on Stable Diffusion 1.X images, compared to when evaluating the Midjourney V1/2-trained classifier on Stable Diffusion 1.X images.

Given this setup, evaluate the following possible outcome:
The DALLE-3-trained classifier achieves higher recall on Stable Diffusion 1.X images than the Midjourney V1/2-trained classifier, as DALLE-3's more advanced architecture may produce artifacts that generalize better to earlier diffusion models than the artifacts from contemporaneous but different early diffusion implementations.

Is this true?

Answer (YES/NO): YES